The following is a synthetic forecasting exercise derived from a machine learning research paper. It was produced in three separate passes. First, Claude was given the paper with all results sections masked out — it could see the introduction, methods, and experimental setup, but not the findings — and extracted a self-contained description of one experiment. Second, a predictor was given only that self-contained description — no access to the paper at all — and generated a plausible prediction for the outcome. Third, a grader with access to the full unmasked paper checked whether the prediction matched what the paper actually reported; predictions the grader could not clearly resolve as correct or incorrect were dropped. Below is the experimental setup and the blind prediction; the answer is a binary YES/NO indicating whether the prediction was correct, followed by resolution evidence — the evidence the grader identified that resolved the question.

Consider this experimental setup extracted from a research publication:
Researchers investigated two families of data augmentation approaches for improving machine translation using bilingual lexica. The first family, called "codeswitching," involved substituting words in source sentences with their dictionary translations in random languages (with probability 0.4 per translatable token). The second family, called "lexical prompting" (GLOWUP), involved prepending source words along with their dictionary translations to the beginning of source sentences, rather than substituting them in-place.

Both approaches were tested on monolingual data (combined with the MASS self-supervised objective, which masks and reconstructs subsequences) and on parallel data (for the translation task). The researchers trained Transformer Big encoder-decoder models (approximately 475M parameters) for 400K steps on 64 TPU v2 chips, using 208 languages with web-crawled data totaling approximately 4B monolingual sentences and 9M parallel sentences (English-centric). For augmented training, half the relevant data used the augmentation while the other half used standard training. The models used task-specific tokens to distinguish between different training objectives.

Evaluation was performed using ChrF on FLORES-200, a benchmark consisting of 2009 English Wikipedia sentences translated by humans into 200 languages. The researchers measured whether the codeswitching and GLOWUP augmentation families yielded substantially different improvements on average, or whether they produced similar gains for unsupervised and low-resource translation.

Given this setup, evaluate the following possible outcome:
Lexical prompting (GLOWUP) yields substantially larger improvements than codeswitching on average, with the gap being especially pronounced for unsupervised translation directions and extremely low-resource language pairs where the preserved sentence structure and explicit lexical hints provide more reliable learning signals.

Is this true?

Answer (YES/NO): NO